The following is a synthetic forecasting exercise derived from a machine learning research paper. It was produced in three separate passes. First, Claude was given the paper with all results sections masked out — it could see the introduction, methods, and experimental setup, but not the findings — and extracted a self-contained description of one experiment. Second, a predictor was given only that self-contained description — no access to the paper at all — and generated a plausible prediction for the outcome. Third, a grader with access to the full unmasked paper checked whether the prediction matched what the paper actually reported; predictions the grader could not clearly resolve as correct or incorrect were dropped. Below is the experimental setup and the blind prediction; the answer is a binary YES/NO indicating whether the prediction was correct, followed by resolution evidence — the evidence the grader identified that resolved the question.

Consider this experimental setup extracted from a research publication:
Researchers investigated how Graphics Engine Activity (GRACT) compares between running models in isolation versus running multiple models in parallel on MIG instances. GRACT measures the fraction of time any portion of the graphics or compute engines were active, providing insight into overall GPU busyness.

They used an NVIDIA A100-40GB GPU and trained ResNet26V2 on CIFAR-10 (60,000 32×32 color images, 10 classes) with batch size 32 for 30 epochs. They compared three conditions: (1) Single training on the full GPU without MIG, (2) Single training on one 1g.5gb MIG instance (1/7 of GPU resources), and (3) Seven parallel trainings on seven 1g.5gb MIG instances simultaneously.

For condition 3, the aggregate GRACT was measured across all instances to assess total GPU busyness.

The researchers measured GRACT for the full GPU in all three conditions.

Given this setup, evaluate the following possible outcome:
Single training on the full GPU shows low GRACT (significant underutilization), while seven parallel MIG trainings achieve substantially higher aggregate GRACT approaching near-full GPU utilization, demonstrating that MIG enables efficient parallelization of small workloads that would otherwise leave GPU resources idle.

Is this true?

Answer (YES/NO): YES